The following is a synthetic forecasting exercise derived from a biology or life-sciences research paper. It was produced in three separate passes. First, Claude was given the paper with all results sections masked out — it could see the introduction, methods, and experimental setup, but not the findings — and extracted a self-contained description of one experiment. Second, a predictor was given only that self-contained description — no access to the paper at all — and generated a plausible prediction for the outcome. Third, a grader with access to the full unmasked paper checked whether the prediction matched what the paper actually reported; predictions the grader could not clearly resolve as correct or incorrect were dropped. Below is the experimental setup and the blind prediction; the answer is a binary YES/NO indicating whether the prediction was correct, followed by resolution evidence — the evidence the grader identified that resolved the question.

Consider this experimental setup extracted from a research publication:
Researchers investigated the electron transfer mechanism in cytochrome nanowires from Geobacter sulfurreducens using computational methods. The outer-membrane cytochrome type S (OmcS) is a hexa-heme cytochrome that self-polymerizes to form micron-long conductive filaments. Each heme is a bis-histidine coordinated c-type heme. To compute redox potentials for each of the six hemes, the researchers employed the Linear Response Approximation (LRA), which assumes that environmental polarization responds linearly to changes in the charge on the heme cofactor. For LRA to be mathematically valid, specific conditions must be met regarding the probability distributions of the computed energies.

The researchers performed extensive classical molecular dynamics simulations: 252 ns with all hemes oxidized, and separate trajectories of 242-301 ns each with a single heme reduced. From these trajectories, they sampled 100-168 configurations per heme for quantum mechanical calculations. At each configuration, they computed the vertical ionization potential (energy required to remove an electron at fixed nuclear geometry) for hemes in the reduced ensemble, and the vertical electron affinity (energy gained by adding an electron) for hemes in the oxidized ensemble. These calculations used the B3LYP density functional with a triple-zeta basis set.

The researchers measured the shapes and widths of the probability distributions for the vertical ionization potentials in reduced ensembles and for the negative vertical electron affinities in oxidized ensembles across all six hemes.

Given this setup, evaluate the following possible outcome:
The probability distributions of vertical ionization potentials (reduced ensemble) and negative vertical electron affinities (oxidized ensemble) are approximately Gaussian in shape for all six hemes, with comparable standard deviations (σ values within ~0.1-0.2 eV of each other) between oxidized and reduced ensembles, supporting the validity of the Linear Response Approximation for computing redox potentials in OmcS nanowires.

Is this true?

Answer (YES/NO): YES